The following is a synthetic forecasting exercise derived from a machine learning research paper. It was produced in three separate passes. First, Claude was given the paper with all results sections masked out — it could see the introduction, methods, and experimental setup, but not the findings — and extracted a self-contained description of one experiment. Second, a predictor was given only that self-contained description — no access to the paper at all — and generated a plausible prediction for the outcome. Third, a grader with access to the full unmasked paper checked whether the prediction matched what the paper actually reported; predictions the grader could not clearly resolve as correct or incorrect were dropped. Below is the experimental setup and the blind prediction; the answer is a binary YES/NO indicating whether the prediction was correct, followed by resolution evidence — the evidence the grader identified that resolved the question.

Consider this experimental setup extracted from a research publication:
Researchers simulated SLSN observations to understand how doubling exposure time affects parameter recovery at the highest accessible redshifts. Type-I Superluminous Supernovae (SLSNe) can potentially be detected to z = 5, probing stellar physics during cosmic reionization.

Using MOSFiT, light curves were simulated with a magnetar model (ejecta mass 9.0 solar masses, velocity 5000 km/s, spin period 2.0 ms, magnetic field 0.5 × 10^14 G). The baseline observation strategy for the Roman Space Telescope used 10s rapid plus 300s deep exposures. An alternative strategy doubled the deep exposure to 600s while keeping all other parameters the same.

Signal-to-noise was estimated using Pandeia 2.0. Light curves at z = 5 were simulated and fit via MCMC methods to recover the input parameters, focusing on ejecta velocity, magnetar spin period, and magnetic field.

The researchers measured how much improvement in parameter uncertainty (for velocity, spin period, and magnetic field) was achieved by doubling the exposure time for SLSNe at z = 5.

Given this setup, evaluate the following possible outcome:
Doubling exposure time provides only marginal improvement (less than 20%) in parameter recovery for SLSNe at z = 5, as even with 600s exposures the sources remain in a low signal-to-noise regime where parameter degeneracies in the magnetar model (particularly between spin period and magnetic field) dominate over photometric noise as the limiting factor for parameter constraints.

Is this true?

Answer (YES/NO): NO